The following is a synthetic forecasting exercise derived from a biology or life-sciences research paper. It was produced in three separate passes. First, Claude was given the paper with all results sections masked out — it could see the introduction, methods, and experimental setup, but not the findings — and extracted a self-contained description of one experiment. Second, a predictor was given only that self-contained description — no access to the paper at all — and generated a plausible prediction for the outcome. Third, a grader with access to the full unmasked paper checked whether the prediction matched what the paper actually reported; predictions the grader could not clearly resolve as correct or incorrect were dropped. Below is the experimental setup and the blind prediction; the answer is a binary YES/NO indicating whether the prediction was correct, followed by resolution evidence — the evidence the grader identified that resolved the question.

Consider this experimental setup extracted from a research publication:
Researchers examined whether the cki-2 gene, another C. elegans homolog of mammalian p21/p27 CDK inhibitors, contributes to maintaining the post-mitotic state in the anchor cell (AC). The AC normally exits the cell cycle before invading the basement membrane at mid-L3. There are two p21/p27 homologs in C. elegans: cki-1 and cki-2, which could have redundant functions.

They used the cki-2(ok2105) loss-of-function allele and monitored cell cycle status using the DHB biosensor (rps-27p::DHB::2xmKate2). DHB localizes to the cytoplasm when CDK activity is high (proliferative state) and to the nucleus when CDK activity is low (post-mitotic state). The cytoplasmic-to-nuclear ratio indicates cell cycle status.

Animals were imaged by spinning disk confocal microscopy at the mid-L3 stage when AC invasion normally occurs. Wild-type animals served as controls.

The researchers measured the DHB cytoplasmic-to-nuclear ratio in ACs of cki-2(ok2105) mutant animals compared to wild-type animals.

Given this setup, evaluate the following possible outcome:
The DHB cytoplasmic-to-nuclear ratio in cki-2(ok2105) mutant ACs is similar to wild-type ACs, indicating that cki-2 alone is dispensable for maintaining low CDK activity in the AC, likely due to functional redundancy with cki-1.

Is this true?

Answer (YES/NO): YES